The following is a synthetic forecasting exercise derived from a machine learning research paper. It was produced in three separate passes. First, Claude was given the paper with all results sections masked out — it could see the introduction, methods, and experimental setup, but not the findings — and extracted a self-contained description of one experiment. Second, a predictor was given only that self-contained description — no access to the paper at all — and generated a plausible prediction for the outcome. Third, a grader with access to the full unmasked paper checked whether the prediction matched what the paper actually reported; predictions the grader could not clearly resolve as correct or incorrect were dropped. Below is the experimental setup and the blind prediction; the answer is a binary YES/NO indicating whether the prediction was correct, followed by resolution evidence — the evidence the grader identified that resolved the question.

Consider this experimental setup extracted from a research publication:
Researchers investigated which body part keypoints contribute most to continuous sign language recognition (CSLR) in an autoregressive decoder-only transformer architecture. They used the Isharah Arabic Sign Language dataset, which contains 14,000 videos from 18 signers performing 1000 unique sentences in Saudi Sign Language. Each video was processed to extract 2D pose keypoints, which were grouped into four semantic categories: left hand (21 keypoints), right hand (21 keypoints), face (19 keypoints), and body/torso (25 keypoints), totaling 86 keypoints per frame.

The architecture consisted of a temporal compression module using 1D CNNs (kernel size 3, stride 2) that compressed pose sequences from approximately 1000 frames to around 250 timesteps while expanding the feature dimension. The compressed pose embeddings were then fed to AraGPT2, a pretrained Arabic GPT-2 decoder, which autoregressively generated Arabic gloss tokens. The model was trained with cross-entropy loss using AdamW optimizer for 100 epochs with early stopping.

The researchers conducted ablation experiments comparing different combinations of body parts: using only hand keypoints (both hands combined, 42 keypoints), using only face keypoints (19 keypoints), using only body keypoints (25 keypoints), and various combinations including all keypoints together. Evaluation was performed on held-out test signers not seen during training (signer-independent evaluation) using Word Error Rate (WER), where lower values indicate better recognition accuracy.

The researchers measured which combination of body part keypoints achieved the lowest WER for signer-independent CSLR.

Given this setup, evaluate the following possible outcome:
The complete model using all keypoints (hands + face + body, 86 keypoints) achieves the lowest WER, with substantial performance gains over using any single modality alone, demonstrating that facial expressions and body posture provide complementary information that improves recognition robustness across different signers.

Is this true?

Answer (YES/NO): NO